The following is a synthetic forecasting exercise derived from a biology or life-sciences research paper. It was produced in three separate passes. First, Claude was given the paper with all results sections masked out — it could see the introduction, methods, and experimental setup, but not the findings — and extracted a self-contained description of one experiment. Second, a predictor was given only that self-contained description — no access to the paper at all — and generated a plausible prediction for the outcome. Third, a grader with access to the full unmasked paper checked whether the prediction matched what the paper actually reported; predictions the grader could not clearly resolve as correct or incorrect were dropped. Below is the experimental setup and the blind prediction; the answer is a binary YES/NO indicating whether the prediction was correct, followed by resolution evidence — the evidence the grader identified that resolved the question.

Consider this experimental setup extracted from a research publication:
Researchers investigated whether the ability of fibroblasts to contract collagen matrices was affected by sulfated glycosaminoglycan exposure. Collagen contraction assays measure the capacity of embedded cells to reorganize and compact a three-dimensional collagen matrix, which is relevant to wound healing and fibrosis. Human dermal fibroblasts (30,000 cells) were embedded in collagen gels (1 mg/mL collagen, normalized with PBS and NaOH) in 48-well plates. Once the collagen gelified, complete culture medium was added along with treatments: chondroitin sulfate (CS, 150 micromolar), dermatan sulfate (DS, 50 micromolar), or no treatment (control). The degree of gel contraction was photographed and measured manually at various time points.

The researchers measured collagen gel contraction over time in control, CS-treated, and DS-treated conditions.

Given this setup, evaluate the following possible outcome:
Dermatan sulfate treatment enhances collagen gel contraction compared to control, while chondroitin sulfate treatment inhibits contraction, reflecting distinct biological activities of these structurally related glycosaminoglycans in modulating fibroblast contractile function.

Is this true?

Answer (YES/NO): NO